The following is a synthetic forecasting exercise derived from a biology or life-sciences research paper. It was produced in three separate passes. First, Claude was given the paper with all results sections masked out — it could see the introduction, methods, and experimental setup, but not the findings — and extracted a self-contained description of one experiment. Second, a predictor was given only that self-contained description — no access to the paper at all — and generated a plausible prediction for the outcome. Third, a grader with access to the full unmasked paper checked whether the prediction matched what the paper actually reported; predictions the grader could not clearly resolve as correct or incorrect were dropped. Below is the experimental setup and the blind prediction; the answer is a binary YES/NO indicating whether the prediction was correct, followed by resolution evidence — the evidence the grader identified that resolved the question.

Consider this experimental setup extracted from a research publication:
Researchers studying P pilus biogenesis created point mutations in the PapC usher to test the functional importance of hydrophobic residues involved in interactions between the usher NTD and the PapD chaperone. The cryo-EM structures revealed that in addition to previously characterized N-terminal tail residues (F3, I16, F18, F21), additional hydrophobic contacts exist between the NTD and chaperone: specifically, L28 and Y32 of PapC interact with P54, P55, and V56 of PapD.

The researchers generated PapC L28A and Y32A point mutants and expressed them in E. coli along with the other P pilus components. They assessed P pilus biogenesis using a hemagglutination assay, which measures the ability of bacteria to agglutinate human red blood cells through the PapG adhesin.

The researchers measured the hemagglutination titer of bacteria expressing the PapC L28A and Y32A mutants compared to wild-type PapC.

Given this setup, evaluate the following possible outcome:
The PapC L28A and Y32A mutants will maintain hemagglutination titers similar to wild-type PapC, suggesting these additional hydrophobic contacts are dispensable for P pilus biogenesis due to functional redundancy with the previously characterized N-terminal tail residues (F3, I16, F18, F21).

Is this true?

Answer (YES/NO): NO